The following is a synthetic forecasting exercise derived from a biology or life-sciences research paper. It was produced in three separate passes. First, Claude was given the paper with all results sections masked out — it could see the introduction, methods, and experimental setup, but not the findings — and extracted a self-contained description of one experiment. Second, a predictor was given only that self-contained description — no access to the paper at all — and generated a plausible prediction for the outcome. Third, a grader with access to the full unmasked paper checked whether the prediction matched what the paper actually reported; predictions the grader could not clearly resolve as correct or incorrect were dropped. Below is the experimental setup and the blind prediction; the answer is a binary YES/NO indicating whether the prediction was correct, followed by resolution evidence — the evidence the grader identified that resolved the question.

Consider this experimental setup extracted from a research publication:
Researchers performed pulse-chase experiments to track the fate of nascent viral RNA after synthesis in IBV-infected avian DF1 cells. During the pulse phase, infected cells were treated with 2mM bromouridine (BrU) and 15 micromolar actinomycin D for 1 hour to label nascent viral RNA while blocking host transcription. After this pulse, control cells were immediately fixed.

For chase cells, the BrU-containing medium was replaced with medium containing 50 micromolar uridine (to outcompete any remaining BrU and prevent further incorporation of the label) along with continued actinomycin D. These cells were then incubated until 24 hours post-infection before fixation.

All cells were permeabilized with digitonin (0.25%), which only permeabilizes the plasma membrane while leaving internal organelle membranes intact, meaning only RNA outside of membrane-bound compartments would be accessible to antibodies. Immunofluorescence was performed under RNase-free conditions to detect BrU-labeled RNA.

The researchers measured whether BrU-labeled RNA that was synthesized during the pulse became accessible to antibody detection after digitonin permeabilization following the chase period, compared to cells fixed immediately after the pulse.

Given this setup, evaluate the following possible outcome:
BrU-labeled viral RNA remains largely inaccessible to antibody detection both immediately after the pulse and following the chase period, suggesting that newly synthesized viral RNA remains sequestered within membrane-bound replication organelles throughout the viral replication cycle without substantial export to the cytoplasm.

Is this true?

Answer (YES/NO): NO